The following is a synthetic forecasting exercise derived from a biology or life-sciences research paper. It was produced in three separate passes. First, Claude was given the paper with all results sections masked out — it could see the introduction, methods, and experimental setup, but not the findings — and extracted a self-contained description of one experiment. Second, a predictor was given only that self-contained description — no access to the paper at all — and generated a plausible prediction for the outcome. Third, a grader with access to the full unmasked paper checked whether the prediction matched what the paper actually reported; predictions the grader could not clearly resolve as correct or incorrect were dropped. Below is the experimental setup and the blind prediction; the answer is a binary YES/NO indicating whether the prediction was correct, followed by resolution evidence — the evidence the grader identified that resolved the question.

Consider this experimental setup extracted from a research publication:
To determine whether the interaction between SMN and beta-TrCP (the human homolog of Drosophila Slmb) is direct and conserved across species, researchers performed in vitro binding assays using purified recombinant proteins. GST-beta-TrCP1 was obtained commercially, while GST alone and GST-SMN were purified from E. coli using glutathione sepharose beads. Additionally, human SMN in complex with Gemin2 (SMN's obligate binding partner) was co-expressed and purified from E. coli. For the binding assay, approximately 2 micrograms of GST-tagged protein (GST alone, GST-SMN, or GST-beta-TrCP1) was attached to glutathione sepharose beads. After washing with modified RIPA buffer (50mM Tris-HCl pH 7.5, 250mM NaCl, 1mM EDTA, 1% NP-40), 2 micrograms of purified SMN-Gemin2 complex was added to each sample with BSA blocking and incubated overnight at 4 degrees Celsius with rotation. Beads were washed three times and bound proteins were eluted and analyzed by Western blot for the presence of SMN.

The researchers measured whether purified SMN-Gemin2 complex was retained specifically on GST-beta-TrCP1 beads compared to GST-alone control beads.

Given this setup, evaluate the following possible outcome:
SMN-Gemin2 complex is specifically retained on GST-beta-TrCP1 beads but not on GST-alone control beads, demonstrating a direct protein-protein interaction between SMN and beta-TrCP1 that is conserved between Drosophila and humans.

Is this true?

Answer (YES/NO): YES